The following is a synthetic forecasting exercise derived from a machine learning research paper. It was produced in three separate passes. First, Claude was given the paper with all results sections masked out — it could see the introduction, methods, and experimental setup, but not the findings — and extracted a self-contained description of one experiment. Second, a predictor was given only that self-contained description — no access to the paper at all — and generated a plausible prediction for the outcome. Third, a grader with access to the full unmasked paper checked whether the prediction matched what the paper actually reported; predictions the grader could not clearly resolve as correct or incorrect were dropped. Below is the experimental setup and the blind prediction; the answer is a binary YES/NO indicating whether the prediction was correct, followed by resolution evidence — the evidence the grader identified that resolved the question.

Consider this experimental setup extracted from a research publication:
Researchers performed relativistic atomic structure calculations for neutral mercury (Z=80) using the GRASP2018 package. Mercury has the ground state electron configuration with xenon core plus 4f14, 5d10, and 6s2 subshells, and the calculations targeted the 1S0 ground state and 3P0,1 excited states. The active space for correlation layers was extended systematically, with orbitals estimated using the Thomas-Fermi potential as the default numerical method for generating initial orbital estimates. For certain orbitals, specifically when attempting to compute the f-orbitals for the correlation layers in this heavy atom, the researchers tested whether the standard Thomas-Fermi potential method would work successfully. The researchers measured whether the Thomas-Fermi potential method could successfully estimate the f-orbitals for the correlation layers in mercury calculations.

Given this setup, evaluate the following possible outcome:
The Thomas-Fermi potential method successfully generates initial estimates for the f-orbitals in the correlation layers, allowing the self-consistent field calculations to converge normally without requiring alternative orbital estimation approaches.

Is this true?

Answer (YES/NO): NO